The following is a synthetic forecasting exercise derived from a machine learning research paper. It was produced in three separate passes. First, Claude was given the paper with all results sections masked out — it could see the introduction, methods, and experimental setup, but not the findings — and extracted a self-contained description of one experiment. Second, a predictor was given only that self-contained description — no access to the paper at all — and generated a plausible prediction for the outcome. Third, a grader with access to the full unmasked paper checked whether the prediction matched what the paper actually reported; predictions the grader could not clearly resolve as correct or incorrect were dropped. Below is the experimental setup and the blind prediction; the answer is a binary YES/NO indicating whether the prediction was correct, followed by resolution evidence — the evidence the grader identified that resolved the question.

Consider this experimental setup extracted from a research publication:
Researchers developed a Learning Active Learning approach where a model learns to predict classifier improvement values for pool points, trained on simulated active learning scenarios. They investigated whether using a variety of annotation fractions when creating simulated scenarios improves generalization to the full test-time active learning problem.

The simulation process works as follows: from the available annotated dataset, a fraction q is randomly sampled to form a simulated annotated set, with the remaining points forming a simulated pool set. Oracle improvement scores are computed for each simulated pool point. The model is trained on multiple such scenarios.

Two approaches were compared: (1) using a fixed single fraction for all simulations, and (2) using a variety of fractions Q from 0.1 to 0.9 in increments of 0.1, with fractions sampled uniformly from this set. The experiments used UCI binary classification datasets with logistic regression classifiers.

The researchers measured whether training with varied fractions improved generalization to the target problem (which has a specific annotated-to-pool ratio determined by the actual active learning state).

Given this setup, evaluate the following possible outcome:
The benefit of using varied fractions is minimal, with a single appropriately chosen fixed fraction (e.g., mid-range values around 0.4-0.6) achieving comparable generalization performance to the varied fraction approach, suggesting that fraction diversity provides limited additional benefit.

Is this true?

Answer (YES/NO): NO